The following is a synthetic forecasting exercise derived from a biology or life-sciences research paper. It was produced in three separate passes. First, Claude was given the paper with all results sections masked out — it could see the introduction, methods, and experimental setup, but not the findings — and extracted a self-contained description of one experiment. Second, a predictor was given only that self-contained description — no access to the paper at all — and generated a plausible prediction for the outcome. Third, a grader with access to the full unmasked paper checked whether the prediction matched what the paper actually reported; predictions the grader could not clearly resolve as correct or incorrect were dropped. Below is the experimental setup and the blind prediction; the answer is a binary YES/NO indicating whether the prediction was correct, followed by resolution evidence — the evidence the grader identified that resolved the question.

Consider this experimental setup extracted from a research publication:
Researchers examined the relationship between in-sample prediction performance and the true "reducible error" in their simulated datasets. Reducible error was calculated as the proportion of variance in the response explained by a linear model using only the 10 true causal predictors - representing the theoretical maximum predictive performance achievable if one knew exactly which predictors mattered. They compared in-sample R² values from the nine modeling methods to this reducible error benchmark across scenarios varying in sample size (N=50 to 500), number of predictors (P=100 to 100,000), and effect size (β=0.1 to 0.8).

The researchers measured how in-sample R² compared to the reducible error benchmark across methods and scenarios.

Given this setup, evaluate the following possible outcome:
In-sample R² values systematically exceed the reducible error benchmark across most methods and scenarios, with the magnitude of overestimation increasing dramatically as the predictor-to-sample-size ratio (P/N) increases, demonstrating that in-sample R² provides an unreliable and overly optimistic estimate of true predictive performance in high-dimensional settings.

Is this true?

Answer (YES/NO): YES